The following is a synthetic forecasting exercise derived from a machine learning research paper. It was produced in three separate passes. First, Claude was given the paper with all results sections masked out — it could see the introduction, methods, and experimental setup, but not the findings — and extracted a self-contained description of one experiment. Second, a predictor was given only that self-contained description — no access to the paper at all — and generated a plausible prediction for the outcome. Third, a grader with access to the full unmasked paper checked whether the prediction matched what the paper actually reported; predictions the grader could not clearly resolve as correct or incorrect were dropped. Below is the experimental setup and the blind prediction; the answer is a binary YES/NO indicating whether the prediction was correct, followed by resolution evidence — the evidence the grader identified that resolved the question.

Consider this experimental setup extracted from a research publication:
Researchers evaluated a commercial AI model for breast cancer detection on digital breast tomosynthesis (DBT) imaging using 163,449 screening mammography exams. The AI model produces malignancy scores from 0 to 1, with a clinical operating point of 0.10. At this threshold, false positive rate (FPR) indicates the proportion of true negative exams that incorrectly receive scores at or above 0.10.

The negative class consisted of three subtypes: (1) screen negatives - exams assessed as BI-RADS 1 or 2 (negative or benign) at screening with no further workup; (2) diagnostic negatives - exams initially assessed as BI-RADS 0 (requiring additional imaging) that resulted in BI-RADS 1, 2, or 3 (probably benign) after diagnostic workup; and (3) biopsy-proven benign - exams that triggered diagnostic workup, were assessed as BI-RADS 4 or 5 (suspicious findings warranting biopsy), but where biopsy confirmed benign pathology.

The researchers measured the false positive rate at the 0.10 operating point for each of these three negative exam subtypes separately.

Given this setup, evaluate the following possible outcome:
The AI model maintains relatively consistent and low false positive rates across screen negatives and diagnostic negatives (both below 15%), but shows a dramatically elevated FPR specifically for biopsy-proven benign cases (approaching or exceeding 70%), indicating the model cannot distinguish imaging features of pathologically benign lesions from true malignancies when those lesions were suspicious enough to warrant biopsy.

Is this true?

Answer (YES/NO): NO